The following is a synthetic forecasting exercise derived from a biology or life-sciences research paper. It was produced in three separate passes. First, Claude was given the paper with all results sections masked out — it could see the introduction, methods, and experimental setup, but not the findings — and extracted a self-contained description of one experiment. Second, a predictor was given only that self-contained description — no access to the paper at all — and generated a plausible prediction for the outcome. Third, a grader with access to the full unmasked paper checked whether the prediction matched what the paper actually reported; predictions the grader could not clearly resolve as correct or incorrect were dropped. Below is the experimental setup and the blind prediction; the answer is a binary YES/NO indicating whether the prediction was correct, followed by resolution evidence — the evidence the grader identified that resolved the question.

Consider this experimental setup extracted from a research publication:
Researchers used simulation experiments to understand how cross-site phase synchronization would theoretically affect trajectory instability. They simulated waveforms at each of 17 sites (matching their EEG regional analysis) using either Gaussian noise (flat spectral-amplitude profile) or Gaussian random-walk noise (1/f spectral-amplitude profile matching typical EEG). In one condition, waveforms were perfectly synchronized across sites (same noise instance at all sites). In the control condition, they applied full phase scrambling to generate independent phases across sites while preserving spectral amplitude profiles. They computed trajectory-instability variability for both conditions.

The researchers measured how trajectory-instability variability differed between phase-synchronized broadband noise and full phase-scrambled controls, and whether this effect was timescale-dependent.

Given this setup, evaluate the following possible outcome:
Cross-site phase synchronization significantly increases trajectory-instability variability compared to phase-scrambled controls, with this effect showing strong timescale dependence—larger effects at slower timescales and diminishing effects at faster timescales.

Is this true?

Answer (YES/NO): NO